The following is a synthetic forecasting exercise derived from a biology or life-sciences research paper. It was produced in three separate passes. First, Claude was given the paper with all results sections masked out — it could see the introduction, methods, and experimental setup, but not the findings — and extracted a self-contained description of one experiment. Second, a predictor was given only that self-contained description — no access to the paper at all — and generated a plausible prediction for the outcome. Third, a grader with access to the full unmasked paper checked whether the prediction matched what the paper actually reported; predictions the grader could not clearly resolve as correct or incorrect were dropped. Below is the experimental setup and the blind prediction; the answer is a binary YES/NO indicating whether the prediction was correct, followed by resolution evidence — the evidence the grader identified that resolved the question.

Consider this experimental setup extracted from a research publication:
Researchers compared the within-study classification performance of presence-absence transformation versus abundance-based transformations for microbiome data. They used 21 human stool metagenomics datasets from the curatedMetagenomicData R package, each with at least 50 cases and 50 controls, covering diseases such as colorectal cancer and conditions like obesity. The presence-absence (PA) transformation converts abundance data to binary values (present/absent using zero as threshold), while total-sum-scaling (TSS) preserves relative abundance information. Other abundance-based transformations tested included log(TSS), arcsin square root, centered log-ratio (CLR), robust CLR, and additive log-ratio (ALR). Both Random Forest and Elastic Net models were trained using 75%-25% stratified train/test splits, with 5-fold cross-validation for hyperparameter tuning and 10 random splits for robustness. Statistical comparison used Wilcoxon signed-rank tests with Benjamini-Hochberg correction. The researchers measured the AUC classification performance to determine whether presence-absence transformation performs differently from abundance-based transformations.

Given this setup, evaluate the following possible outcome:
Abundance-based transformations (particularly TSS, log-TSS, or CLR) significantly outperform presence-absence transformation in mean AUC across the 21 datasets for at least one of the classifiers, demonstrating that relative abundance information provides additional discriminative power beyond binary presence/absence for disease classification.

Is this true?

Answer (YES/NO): NO